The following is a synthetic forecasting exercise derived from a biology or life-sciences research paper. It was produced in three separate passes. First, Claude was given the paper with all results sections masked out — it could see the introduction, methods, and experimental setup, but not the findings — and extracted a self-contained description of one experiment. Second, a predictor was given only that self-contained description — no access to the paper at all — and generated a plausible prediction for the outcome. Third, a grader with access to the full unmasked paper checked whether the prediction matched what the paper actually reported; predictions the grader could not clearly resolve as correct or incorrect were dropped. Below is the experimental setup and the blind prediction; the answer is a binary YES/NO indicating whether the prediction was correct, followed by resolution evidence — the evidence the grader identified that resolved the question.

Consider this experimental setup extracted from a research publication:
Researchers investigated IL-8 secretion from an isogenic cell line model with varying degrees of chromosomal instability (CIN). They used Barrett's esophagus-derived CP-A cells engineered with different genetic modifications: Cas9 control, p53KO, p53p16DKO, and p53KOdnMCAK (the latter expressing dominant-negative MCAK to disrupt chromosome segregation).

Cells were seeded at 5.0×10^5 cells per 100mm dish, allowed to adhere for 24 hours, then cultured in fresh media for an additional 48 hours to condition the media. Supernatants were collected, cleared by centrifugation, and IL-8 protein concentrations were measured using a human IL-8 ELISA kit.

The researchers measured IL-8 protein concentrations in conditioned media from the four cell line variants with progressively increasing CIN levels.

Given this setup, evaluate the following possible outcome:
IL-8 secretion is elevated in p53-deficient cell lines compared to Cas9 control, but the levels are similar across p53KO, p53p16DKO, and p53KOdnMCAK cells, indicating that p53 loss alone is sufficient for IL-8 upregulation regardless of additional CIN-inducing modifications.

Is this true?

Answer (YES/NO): NO